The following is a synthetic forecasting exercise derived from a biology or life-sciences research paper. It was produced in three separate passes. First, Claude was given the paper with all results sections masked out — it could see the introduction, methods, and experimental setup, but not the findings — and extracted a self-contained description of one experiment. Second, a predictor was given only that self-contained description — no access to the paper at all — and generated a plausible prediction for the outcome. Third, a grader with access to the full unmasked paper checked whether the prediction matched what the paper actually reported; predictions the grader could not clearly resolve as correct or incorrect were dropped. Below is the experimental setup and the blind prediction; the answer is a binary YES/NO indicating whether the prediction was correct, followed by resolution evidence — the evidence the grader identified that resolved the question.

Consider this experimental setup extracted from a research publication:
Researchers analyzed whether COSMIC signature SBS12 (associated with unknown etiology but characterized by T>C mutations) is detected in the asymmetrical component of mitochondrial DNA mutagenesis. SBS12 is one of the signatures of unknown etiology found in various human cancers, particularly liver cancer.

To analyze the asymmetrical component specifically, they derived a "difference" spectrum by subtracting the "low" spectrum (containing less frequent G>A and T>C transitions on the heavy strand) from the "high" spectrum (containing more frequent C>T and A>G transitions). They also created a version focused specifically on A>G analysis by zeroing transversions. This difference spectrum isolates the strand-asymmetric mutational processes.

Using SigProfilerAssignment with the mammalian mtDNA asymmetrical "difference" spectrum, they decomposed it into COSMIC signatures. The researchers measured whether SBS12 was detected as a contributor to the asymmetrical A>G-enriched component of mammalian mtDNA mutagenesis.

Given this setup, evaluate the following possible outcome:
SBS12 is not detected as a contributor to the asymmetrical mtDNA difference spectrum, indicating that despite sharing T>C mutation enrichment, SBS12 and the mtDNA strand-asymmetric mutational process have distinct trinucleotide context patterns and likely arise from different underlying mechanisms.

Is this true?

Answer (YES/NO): NO